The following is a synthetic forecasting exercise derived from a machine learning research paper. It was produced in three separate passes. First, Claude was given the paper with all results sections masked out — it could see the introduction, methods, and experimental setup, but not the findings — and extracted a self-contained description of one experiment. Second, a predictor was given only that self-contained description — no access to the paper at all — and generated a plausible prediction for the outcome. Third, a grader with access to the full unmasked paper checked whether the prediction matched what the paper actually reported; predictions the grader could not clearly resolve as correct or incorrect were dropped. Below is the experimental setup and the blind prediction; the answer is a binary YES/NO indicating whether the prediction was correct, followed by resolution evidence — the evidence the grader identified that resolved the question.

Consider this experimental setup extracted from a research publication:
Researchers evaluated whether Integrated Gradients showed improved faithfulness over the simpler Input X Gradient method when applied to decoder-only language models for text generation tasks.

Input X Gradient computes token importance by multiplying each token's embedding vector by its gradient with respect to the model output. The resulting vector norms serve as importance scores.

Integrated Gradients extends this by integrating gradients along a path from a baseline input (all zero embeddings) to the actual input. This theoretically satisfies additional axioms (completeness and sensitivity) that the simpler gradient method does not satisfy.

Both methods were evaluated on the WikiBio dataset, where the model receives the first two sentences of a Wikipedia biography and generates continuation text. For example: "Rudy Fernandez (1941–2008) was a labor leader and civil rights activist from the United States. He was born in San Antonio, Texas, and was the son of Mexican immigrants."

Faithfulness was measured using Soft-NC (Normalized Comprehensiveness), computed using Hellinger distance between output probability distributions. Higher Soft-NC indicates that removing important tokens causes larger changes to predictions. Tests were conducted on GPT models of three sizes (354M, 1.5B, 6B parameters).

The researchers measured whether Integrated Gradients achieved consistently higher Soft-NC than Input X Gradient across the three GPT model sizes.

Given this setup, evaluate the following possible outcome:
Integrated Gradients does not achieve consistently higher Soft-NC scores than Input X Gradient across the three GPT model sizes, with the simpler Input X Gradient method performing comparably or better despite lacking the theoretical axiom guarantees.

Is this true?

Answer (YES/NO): NO